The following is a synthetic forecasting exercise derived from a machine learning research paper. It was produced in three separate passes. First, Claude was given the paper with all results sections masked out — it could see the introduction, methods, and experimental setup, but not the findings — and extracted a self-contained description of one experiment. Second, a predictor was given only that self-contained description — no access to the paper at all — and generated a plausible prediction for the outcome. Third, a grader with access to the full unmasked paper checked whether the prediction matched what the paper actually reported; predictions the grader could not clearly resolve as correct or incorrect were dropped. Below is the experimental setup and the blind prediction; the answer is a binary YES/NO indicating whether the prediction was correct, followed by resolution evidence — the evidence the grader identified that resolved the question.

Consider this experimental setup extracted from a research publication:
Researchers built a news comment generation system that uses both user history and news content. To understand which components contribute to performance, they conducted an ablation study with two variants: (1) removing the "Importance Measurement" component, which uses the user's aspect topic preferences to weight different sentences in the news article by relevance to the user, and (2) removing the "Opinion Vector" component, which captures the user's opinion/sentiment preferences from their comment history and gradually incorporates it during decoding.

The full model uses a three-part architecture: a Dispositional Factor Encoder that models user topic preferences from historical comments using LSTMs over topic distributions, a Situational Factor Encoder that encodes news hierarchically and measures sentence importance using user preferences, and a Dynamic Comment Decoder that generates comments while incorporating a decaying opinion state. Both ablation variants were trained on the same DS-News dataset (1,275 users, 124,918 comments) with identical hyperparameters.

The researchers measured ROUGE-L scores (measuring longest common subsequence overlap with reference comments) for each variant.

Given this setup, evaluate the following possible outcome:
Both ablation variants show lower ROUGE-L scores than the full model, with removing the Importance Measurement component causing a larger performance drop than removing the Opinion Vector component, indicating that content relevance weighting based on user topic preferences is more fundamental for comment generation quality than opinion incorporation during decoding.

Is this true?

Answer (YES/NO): NO